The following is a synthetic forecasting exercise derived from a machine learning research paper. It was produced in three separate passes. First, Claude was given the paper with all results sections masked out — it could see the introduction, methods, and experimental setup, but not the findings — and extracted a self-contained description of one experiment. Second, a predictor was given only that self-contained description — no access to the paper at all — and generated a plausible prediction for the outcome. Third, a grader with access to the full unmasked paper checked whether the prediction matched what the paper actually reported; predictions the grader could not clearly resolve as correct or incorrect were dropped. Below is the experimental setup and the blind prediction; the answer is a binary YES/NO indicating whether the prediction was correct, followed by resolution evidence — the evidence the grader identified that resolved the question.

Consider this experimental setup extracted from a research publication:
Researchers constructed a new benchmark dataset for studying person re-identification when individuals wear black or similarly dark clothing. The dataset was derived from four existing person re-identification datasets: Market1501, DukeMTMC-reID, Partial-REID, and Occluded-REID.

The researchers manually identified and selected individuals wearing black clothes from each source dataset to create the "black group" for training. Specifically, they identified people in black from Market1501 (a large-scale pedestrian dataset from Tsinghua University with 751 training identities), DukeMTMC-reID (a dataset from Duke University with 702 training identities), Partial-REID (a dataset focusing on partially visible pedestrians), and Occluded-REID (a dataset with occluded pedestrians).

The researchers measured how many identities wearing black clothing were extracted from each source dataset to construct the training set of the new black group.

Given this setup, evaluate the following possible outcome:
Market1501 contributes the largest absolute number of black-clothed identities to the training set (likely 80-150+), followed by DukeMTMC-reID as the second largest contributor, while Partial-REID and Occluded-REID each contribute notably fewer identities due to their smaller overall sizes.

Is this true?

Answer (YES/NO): NO